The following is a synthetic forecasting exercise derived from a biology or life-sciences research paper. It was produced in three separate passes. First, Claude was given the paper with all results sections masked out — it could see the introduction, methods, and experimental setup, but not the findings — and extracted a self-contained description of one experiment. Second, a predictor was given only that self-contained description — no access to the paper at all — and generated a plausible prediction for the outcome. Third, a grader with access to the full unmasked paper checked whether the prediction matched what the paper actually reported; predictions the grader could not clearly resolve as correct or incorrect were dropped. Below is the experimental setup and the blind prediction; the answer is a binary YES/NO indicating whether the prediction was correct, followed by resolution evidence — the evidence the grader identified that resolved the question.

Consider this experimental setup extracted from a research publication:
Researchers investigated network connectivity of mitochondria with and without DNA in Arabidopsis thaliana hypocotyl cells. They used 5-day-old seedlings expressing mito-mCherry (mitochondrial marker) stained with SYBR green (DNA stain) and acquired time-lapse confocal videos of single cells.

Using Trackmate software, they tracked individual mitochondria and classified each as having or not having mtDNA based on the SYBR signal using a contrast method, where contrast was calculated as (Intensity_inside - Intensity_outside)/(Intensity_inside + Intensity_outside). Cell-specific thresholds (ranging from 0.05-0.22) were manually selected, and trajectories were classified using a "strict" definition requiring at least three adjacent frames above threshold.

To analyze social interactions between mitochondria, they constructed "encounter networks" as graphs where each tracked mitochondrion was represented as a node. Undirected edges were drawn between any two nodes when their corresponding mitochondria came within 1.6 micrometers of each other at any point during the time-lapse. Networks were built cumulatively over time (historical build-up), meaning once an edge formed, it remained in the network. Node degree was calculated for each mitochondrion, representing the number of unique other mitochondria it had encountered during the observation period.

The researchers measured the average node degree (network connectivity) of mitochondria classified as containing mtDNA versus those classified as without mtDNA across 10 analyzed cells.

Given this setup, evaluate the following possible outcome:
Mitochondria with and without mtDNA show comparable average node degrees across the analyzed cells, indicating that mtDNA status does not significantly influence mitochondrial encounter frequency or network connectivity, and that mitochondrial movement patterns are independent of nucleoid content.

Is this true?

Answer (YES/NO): NO